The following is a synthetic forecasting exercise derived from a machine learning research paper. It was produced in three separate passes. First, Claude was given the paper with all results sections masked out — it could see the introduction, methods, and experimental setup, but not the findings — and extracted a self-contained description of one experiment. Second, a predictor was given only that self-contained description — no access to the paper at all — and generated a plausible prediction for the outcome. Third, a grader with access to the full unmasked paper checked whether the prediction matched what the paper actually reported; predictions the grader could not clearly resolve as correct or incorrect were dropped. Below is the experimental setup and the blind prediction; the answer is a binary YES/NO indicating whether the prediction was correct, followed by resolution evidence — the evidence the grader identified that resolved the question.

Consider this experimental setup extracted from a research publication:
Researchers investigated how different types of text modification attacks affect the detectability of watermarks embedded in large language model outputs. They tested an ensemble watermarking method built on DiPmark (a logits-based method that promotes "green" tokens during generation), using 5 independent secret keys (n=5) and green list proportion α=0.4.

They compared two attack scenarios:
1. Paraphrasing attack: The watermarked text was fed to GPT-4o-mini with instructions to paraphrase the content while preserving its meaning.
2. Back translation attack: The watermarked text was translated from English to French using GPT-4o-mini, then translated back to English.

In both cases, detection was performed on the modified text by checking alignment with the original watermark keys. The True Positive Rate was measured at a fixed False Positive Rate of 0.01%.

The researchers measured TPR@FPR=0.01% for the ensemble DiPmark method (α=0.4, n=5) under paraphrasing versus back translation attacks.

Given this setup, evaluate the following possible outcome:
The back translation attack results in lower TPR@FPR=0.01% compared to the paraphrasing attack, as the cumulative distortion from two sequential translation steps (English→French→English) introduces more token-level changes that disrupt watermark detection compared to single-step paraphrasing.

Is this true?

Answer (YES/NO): NO